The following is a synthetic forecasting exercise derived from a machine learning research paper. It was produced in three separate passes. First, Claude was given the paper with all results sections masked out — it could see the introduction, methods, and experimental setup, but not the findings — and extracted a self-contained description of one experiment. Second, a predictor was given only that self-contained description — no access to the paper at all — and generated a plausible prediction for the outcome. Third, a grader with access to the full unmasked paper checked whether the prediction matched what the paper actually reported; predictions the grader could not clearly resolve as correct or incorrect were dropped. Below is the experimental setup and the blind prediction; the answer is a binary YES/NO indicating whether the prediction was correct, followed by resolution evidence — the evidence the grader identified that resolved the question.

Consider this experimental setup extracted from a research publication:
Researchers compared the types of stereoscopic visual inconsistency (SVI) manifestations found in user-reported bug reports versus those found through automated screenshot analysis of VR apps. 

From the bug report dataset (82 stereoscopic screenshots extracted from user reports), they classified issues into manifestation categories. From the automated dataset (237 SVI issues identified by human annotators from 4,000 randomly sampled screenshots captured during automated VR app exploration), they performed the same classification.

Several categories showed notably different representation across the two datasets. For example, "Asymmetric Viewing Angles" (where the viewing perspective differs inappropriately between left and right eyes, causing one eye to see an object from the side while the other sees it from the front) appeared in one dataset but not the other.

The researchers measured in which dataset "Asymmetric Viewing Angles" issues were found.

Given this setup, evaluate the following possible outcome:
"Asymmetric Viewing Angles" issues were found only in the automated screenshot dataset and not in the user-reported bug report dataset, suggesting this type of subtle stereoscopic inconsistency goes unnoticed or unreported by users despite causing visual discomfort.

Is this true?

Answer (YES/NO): YES